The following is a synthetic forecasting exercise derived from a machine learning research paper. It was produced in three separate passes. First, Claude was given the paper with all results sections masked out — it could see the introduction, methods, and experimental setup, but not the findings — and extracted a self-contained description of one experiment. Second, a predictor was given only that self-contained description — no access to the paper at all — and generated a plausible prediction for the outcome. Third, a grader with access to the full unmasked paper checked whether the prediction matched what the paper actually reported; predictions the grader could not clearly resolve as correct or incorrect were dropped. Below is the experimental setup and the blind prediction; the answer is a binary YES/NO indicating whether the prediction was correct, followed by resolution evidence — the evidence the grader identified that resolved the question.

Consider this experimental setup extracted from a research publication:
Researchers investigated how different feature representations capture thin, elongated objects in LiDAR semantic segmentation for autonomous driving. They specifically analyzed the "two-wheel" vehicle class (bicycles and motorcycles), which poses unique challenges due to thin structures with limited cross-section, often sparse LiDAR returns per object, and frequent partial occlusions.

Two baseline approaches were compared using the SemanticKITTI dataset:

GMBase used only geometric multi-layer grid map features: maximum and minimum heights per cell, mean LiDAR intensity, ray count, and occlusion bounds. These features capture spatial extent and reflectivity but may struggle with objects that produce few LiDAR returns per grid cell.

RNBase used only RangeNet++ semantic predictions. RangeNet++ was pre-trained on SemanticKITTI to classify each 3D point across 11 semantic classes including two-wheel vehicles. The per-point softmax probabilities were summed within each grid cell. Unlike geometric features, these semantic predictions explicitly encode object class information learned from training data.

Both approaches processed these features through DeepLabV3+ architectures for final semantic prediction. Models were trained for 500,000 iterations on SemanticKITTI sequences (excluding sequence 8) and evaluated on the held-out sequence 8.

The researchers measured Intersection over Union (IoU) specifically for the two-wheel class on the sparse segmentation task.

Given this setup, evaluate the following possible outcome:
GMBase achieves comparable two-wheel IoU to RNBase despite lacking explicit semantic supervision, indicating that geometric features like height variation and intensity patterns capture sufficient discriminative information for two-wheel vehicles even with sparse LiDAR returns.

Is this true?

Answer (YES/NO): NO